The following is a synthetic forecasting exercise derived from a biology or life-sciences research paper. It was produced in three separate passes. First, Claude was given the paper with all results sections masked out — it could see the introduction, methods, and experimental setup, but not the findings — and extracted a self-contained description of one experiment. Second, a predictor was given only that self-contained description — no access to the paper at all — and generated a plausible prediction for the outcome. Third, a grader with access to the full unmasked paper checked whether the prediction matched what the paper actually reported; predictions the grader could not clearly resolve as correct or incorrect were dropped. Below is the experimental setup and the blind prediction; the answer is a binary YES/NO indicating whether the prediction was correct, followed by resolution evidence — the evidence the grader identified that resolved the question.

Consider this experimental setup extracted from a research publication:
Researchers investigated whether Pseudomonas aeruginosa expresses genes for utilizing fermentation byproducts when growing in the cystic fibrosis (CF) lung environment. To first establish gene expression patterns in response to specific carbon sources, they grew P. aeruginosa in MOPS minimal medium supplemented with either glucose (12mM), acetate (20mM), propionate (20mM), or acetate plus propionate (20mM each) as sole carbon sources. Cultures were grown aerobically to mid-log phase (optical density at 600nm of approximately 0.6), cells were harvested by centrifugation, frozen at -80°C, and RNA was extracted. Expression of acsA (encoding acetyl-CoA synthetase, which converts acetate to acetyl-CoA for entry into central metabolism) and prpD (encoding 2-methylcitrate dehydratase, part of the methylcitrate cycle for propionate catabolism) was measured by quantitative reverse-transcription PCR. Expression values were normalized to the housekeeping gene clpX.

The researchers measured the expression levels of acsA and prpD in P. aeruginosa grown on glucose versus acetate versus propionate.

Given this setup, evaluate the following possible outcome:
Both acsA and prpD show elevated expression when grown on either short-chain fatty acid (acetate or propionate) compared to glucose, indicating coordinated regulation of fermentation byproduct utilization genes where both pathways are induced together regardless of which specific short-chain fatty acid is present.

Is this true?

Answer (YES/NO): NO